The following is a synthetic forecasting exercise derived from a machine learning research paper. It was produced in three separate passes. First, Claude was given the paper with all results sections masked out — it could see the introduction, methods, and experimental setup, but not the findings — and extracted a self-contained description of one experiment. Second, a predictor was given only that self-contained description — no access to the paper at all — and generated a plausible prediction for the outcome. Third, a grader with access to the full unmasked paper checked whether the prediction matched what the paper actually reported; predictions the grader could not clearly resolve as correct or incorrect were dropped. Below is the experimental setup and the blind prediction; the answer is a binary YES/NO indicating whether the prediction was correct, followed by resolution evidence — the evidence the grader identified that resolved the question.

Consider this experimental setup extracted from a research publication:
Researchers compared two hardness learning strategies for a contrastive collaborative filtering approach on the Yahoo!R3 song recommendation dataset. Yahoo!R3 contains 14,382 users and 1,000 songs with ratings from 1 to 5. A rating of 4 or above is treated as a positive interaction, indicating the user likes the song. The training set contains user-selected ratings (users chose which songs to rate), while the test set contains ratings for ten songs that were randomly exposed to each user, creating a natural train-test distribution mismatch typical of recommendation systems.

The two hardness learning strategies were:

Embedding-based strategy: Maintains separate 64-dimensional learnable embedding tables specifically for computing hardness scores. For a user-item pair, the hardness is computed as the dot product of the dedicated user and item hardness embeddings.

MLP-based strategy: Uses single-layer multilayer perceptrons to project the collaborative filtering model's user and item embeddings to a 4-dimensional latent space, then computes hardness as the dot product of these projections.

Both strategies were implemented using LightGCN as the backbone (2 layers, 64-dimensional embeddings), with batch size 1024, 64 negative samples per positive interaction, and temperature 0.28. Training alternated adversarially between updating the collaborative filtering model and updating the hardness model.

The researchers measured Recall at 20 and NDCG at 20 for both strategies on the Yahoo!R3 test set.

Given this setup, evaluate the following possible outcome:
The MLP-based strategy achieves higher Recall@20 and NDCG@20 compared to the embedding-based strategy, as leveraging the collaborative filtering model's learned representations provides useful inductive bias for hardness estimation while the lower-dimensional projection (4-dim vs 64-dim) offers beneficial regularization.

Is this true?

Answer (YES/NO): YES